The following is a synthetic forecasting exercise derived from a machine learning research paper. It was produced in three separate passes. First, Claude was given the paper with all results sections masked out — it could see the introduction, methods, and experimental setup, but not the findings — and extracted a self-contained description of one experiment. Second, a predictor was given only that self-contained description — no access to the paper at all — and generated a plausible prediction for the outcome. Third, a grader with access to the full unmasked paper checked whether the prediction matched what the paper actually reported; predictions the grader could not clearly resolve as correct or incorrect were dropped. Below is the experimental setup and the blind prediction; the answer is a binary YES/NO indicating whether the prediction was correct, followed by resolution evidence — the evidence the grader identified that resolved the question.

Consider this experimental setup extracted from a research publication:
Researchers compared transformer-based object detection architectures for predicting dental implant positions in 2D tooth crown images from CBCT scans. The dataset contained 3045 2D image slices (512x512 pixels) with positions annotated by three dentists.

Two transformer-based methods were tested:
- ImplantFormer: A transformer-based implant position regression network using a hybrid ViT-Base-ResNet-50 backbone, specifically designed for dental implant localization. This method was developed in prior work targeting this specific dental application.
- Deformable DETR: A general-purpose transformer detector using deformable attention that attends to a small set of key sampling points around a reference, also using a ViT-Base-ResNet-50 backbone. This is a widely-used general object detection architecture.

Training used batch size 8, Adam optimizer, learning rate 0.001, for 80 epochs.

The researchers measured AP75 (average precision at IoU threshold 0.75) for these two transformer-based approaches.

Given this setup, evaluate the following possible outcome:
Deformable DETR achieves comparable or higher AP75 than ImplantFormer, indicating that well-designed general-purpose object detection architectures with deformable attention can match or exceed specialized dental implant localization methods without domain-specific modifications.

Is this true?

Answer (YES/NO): NO